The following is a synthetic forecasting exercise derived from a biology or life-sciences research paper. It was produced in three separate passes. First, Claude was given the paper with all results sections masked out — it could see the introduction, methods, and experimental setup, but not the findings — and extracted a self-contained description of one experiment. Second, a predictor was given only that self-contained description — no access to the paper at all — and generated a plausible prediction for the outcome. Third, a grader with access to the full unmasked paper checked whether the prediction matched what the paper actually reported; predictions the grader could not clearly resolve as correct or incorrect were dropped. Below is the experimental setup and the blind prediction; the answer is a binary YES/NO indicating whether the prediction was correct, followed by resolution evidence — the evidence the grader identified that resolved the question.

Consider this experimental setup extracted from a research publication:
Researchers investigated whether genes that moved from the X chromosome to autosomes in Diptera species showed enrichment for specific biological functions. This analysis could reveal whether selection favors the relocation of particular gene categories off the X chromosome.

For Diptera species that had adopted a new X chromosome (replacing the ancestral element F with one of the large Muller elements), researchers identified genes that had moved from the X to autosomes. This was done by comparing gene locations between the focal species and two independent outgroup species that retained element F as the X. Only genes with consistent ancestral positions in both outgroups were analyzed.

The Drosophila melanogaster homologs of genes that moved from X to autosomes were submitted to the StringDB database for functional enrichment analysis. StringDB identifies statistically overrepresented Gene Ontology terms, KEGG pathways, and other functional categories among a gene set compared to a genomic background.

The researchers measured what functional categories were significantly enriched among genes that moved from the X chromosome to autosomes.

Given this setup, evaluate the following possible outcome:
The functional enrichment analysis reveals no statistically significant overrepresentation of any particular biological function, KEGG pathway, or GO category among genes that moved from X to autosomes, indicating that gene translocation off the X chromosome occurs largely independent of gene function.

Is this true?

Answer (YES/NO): NO